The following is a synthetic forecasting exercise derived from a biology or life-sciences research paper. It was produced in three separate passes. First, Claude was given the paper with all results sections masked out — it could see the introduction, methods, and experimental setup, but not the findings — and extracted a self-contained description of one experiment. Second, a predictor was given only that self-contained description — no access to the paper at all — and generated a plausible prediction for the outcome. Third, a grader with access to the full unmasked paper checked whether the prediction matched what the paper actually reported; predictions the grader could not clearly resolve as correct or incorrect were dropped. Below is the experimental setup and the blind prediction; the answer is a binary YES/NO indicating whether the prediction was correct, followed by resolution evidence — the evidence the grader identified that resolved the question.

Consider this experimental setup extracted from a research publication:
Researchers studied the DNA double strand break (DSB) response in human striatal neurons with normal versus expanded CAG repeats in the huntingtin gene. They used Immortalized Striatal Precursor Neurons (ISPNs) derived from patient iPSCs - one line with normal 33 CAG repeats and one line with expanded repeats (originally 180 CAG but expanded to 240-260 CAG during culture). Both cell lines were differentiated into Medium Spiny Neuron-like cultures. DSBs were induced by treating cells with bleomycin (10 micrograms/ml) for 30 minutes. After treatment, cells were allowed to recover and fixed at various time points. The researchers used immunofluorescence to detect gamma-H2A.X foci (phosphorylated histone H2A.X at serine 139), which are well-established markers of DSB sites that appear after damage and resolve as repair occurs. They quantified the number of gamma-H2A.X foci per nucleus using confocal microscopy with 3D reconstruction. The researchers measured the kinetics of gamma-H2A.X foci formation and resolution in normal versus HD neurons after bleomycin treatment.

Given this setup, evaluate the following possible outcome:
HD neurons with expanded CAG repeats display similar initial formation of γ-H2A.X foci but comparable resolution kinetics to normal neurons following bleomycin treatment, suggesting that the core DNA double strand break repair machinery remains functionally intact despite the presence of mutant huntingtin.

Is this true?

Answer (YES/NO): NO